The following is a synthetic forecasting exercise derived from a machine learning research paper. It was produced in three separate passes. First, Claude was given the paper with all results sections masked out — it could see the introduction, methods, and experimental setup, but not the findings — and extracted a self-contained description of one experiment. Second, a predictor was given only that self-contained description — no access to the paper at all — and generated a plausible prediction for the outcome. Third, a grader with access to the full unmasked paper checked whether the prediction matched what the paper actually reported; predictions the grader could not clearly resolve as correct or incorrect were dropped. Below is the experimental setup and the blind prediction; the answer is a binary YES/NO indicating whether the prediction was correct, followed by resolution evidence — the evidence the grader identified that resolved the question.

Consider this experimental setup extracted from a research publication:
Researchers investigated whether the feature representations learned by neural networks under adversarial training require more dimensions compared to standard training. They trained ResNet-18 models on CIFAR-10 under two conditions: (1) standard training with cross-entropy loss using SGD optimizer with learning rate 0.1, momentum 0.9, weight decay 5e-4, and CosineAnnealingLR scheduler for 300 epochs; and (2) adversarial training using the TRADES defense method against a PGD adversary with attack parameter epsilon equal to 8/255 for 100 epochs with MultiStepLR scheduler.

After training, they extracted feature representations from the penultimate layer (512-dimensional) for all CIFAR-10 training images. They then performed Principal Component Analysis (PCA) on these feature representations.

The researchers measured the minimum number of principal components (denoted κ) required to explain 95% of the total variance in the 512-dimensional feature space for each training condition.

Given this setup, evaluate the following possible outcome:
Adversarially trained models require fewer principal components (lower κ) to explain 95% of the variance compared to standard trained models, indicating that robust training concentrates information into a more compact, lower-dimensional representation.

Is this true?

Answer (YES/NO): NO